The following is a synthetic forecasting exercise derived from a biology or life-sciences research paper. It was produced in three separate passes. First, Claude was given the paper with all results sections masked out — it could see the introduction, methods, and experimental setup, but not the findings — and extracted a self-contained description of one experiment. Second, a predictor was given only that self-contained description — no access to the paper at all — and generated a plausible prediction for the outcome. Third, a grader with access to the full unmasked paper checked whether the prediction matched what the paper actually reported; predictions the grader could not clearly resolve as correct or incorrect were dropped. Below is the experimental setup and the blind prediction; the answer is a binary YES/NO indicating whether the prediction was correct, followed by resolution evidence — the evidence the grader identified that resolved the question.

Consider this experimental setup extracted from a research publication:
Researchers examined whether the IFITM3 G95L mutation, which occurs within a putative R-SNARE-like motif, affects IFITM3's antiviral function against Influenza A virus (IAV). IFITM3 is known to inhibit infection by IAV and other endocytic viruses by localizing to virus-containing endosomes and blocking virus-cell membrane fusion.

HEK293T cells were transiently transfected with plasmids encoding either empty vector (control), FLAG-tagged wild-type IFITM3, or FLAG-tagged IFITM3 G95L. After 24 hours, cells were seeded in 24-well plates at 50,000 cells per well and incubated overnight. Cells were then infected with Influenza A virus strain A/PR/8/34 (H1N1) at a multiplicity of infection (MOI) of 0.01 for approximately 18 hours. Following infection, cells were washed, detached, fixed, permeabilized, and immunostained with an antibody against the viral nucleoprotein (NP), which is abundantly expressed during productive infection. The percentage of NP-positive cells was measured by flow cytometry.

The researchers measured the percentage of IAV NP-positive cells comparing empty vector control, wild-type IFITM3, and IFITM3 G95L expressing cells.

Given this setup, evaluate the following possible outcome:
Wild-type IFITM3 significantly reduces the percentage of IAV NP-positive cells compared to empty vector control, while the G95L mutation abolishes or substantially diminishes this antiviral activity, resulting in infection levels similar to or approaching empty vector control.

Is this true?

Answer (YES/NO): YES